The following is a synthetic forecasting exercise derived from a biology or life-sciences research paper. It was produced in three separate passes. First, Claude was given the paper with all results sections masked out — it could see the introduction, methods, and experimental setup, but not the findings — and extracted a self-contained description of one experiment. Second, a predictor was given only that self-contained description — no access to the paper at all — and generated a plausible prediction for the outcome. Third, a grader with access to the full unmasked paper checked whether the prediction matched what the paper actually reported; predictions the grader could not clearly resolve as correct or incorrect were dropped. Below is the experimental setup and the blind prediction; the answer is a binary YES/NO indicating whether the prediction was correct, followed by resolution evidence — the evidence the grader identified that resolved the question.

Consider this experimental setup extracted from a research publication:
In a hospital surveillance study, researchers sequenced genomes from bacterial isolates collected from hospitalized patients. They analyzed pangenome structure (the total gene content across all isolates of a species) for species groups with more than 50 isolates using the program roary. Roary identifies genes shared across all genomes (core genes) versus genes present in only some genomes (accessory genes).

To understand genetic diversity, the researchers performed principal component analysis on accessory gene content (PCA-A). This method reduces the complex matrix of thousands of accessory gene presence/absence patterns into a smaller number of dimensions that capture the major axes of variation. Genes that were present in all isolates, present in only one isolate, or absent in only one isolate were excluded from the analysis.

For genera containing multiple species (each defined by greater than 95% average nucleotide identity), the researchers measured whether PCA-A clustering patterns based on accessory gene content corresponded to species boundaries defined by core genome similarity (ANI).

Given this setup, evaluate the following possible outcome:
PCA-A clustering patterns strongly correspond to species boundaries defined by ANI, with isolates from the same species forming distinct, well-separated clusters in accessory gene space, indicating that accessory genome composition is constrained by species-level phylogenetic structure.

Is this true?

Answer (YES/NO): YES